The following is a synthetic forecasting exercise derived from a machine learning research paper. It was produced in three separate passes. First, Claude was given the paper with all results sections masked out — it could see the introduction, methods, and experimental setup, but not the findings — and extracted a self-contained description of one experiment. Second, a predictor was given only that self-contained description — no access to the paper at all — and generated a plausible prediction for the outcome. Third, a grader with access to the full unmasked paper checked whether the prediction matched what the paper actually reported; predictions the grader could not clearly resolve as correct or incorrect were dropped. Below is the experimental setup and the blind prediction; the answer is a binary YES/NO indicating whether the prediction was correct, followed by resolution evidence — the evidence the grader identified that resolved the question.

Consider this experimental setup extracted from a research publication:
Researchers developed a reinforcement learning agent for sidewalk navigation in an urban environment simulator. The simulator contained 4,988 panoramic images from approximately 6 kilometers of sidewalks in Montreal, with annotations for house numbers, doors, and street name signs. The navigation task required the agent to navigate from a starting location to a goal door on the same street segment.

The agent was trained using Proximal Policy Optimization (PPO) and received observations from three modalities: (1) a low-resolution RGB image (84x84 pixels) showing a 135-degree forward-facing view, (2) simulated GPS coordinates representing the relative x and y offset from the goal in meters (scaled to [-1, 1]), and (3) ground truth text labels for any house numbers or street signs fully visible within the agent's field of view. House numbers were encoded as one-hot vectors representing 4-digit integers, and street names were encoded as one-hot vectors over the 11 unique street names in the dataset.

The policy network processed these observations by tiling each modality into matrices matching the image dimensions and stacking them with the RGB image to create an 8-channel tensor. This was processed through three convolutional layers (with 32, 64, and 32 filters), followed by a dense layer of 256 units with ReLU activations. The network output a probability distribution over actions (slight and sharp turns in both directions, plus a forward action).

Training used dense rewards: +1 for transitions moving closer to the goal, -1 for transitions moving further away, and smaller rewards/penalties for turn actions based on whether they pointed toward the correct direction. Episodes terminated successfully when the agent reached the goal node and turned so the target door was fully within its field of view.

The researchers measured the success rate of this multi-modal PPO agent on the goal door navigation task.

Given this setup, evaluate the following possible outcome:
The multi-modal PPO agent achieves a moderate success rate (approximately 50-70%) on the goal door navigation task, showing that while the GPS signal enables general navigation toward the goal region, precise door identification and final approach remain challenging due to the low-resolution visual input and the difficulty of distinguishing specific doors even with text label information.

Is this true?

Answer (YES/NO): NO